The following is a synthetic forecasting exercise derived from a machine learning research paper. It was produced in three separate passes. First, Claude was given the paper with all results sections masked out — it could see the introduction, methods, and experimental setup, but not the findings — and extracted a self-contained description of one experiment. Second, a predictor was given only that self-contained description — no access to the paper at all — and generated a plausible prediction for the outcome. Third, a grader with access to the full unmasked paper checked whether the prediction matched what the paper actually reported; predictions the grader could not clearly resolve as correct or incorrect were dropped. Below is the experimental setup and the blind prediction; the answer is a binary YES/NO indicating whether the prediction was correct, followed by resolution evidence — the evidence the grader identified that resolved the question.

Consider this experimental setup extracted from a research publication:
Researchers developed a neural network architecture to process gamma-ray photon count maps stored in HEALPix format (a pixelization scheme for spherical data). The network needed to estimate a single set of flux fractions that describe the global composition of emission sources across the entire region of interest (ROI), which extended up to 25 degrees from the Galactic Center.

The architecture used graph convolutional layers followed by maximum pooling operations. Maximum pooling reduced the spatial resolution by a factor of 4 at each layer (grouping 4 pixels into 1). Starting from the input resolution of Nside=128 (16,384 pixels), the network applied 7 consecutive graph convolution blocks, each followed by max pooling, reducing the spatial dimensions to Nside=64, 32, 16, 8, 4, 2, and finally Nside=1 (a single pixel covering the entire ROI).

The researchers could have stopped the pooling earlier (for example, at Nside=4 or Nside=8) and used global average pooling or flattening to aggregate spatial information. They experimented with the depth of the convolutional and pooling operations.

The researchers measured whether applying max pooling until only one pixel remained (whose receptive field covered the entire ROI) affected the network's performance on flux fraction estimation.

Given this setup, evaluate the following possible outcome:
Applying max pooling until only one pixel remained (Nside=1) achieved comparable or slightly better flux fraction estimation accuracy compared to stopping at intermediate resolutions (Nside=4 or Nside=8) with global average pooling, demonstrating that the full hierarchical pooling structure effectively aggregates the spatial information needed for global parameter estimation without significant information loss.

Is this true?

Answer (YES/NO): NO